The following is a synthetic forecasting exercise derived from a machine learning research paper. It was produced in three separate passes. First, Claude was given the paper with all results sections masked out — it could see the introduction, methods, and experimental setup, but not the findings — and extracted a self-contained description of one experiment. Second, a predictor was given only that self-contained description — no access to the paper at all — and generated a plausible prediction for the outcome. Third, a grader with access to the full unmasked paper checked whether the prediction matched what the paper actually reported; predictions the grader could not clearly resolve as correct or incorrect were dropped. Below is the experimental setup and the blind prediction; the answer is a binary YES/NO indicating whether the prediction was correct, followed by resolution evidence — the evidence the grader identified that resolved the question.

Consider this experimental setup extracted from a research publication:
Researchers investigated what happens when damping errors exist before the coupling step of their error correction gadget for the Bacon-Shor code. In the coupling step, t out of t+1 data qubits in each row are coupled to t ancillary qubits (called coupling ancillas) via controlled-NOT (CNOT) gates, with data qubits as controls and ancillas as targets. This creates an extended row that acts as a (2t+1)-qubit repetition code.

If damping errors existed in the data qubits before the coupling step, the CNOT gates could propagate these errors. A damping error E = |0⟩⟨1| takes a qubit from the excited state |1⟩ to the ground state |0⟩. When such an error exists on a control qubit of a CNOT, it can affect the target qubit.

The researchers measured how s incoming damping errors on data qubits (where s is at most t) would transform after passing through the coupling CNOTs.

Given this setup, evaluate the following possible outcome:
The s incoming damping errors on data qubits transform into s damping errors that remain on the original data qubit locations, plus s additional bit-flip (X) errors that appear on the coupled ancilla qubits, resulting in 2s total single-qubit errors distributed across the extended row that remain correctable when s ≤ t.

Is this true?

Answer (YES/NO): NO